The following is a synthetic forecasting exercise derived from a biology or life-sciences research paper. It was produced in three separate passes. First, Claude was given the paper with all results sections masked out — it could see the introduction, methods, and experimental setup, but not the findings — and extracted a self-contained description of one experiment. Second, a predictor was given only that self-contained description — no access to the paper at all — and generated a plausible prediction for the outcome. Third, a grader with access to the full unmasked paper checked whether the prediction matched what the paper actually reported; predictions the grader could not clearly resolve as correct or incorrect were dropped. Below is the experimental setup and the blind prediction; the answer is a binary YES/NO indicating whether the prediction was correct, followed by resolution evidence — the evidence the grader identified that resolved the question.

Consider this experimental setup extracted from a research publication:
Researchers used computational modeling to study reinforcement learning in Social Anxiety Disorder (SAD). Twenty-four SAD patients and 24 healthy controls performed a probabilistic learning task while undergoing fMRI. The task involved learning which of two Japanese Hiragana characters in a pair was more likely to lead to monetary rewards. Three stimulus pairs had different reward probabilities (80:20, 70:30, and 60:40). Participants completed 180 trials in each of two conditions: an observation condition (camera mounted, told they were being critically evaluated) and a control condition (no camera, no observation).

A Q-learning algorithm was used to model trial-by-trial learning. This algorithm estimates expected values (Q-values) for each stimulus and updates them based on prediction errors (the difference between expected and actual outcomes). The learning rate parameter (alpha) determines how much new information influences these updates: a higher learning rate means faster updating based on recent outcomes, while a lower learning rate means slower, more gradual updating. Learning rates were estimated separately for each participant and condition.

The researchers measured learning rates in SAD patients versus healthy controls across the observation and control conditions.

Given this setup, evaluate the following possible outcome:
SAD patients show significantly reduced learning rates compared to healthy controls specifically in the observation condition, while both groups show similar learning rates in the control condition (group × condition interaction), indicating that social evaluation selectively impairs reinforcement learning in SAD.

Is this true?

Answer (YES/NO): NO